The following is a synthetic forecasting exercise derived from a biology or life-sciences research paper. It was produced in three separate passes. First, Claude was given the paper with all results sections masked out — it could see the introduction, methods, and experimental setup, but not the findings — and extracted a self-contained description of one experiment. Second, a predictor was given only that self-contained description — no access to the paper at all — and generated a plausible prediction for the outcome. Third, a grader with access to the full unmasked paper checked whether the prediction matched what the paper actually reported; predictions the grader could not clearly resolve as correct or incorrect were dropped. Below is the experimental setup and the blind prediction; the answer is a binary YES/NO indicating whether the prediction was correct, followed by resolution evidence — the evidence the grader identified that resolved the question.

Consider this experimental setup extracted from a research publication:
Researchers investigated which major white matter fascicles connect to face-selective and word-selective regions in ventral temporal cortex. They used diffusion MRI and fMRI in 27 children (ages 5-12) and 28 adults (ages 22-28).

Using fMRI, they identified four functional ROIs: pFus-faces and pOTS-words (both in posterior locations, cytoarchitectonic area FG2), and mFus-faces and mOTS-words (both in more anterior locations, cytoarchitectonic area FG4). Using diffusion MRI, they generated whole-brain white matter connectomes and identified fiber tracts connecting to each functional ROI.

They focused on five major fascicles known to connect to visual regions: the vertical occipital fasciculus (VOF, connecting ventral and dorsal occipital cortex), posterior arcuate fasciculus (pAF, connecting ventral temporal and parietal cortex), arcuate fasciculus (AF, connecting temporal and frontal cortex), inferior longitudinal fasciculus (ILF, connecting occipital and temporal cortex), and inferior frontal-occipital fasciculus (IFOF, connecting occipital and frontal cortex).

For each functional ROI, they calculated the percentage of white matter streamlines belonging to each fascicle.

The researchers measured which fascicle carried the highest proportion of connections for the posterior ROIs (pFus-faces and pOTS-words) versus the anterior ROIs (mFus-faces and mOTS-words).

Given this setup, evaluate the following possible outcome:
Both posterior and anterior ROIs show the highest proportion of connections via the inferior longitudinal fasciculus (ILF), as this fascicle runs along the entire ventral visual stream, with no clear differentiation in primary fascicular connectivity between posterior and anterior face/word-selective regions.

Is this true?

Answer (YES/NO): NO